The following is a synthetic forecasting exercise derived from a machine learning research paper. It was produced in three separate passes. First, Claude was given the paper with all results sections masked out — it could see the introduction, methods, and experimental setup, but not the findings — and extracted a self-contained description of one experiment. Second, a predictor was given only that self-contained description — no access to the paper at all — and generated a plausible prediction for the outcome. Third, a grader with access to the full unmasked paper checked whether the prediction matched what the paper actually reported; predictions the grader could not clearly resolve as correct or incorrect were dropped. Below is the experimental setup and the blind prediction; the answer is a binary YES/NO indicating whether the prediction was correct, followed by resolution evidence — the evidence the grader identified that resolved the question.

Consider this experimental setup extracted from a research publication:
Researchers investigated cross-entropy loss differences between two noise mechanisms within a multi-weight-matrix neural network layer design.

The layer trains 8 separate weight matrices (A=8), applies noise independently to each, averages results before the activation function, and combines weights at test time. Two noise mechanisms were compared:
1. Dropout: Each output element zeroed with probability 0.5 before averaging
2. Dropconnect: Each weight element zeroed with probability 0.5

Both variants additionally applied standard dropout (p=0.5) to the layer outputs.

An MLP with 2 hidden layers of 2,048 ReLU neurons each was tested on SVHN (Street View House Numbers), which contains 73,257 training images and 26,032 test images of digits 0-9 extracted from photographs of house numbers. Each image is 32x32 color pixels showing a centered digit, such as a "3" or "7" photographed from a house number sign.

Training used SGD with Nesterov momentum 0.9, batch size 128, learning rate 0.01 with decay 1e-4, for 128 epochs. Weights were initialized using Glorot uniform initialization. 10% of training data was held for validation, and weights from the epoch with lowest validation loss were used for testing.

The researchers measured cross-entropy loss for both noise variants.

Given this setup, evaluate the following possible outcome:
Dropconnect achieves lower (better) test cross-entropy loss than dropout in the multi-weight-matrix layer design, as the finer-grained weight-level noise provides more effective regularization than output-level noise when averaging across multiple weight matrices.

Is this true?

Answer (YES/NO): NO